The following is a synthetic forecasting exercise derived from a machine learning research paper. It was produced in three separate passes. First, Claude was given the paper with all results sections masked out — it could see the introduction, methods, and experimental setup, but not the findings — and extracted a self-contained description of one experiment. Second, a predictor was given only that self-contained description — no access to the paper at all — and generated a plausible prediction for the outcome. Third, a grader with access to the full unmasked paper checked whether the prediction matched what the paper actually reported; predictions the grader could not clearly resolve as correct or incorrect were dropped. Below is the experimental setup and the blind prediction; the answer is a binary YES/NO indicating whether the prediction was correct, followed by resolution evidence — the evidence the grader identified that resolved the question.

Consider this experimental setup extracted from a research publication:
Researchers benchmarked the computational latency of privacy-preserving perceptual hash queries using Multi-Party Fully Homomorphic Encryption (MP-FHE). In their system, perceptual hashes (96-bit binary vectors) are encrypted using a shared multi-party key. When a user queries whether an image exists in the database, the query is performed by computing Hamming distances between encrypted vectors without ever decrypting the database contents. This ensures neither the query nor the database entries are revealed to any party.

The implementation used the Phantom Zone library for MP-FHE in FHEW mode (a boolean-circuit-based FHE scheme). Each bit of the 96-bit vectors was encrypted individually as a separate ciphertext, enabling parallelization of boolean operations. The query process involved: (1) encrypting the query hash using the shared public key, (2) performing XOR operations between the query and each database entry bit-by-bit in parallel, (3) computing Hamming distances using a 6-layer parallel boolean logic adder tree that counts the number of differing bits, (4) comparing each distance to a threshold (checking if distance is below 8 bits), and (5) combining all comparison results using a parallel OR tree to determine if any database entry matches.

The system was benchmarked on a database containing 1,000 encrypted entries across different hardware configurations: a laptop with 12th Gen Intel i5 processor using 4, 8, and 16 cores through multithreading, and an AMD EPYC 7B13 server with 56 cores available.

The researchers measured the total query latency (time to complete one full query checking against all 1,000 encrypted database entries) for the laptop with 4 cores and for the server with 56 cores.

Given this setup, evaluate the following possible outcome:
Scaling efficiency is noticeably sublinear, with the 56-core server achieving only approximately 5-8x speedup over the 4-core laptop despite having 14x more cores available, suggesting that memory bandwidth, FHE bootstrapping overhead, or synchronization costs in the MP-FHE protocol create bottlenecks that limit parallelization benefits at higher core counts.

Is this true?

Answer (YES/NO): NO